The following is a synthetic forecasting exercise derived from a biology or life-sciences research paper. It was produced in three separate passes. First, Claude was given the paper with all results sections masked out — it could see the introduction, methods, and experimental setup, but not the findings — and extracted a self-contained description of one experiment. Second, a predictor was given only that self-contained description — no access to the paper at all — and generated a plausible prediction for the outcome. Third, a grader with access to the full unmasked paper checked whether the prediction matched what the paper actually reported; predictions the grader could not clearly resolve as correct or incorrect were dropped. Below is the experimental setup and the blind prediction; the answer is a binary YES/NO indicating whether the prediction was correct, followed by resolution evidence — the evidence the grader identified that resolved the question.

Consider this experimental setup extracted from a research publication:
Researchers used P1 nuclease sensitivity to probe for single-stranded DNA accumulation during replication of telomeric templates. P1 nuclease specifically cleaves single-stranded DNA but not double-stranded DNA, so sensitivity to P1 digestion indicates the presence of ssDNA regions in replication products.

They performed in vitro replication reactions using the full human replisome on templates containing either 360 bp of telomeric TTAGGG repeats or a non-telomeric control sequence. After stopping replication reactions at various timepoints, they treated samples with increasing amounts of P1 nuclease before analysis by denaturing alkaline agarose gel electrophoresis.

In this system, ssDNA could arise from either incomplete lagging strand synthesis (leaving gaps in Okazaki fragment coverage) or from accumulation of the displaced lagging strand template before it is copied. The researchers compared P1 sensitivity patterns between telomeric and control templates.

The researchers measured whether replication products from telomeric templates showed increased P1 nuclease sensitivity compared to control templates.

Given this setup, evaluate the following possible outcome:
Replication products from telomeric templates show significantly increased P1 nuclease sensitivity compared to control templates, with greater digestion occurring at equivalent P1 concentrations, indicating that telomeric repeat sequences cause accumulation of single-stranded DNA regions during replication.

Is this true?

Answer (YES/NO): NO